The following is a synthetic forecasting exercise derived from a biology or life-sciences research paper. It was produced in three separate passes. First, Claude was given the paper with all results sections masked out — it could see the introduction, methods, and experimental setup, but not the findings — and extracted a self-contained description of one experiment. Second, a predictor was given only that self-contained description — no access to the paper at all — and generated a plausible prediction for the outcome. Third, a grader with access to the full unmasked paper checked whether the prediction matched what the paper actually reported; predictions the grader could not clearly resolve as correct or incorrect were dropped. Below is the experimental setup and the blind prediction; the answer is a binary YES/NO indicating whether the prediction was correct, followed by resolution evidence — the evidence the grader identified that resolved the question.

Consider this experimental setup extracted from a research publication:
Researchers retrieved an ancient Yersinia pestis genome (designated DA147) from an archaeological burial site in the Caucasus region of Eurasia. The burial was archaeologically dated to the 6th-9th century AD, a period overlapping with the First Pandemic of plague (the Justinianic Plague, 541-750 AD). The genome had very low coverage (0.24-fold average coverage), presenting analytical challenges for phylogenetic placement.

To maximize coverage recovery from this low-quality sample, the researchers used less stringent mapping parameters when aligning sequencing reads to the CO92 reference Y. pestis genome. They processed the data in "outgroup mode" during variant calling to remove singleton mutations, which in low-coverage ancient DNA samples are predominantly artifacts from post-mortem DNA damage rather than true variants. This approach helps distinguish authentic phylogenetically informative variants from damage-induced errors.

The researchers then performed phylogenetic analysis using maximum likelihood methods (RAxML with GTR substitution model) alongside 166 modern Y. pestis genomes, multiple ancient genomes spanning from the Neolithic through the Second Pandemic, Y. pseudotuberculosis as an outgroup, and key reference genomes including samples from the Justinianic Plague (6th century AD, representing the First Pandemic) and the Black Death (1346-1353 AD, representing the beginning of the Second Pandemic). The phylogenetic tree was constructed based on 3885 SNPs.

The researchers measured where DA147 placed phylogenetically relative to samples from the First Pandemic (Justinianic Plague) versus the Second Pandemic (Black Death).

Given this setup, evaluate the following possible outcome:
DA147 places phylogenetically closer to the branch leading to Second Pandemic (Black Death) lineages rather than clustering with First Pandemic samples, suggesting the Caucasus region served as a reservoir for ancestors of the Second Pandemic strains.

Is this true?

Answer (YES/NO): YES